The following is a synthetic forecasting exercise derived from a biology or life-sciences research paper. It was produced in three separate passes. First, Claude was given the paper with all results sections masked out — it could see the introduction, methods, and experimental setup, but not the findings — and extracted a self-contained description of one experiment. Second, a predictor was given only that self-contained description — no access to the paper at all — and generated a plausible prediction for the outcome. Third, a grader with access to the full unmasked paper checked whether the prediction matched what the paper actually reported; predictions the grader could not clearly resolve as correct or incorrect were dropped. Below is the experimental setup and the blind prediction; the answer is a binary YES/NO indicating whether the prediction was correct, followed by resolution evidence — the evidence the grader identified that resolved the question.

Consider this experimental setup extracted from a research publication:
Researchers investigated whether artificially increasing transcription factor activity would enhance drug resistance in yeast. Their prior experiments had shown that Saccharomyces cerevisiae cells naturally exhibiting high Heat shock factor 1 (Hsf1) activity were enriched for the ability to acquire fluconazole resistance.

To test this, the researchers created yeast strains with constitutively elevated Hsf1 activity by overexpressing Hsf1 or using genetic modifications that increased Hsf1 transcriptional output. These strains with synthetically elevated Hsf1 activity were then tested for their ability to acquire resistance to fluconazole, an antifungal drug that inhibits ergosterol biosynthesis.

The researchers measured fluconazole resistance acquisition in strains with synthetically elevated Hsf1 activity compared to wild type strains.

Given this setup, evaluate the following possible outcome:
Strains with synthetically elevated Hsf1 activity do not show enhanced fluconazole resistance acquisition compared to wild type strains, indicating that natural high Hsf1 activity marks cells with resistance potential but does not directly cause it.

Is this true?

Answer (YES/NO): YES